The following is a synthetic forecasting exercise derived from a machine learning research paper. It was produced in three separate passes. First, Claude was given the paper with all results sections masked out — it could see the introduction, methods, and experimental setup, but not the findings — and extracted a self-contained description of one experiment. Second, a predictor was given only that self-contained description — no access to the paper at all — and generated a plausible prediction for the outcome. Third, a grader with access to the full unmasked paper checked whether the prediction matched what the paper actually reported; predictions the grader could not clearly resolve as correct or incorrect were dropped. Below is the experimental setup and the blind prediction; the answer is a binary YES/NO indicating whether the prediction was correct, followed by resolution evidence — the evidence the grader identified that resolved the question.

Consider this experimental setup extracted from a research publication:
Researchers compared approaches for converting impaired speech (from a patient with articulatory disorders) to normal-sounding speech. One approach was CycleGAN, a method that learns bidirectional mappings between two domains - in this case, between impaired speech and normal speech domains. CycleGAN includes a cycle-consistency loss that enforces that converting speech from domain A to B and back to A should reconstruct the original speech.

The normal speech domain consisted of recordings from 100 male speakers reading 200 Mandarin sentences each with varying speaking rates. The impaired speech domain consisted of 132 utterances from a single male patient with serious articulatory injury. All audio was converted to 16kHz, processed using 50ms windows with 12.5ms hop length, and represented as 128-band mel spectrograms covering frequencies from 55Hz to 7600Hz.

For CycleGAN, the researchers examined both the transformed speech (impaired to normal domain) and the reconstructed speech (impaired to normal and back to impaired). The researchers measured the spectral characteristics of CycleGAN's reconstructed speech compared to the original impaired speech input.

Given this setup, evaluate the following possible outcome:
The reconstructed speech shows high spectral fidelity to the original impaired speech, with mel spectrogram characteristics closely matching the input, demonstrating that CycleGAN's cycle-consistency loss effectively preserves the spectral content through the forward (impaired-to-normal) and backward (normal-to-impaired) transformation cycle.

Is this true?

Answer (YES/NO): NO